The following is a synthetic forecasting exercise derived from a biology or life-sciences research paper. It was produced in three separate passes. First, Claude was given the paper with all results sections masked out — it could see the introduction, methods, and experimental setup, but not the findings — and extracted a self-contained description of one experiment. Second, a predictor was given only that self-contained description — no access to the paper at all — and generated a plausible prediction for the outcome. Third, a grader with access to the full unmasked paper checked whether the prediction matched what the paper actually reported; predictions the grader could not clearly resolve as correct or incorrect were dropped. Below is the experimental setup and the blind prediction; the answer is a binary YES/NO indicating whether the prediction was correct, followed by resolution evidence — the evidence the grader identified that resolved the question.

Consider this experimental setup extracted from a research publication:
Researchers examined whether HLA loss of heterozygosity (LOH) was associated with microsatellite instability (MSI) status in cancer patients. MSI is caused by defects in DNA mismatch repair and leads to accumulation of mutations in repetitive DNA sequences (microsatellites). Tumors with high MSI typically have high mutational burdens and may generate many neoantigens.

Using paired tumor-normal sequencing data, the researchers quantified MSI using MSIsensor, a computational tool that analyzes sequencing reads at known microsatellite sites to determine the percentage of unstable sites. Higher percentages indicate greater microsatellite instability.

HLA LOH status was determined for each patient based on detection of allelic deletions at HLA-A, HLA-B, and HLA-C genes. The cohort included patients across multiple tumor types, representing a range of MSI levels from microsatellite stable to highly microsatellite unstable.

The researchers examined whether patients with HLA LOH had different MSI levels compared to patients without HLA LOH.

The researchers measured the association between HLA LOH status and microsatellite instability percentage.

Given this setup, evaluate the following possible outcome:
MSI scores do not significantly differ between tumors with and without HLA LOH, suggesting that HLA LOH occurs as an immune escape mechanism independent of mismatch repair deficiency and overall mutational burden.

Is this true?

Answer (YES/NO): NO